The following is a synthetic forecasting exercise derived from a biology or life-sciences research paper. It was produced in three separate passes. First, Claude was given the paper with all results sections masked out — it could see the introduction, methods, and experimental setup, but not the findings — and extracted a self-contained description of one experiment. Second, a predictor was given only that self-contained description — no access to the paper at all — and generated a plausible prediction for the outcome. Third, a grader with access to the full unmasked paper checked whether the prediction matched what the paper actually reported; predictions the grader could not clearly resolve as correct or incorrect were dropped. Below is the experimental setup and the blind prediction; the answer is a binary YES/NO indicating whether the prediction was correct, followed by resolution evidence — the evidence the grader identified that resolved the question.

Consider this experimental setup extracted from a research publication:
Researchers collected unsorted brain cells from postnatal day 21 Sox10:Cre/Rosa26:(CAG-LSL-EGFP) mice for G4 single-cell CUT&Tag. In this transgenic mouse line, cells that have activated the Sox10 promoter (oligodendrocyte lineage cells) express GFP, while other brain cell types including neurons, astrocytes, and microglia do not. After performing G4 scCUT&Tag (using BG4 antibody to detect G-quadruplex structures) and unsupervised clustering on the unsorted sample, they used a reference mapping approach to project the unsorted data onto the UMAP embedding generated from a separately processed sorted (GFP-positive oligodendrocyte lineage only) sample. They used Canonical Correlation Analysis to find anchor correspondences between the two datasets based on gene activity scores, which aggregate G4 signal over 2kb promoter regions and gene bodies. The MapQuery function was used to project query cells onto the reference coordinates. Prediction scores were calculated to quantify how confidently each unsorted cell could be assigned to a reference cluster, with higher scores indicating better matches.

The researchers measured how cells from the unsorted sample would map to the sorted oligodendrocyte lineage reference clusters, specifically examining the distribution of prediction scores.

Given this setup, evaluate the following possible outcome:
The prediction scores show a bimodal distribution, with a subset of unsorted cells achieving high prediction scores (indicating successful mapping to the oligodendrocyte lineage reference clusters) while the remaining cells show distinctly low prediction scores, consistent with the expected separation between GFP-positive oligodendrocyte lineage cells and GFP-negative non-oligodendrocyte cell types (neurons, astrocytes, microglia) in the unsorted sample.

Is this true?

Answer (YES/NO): NO